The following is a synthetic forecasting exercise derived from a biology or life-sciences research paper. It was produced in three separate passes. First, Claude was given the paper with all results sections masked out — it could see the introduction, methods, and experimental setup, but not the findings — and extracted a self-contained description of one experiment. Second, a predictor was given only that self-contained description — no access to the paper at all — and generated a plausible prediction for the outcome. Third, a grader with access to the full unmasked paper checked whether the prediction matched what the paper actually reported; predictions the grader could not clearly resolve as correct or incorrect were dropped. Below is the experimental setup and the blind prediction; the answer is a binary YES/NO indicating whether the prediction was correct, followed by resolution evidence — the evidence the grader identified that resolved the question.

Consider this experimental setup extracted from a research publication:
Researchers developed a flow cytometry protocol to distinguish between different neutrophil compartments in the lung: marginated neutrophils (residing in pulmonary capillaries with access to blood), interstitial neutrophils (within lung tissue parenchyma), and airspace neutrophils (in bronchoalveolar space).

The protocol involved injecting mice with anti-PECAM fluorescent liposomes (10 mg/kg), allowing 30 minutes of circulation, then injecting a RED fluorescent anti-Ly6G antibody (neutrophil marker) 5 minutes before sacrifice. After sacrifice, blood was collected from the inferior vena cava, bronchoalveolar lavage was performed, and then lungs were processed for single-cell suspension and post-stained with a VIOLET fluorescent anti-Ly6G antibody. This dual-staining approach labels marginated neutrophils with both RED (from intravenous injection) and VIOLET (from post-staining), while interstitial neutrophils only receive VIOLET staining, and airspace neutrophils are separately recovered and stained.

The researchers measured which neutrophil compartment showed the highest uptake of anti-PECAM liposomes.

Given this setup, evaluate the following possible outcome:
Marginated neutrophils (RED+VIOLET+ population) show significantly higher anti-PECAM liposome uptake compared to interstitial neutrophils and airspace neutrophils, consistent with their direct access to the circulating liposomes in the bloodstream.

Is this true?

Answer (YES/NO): YES